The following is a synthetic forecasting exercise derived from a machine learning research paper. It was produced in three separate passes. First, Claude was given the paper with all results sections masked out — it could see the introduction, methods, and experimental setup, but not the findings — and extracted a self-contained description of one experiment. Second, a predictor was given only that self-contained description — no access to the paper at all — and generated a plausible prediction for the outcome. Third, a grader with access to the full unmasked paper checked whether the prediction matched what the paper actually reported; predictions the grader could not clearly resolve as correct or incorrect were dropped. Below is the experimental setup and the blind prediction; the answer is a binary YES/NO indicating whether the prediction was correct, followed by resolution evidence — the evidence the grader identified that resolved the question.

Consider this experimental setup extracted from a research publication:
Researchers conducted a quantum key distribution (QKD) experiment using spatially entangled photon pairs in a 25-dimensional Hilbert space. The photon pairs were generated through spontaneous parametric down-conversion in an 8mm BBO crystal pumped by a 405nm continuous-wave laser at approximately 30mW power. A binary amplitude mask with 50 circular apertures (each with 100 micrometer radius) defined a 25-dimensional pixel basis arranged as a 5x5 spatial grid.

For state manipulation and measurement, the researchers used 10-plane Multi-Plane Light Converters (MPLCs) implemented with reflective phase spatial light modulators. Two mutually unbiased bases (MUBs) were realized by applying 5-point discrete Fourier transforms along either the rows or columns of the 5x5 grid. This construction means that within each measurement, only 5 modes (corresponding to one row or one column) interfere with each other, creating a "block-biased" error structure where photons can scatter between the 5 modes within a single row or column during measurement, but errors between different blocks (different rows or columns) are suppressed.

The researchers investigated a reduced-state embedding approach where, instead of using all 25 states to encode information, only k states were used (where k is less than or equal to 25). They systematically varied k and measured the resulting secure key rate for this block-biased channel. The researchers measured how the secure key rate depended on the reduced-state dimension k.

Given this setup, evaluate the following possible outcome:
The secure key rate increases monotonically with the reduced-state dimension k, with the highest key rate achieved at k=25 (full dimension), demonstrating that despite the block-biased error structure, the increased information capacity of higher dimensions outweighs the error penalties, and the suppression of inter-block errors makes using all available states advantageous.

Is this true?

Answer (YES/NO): NO